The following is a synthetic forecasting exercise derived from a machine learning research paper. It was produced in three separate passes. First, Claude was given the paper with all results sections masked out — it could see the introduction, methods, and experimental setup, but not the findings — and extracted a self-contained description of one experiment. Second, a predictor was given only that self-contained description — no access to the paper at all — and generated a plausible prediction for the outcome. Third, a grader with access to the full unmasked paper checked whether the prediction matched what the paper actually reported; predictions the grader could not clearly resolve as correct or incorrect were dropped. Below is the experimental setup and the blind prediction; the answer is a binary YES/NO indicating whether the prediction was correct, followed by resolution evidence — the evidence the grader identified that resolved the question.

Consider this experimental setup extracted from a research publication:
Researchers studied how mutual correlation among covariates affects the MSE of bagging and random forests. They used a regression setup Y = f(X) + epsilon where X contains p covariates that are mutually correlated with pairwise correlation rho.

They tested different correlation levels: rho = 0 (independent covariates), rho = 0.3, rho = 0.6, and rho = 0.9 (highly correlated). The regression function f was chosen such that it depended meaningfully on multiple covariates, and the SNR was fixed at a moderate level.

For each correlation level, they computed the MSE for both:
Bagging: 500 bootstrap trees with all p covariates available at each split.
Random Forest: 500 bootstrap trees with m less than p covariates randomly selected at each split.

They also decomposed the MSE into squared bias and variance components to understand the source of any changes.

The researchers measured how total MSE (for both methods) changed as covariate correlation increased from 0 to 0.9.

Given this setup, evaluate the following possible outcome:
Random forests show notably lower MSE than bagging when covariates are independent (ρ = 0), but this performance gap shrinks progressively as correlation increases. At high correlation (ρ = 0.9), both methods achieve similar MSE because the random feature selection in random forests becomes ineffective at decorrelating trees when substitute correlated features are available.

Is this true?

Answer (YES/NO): NO